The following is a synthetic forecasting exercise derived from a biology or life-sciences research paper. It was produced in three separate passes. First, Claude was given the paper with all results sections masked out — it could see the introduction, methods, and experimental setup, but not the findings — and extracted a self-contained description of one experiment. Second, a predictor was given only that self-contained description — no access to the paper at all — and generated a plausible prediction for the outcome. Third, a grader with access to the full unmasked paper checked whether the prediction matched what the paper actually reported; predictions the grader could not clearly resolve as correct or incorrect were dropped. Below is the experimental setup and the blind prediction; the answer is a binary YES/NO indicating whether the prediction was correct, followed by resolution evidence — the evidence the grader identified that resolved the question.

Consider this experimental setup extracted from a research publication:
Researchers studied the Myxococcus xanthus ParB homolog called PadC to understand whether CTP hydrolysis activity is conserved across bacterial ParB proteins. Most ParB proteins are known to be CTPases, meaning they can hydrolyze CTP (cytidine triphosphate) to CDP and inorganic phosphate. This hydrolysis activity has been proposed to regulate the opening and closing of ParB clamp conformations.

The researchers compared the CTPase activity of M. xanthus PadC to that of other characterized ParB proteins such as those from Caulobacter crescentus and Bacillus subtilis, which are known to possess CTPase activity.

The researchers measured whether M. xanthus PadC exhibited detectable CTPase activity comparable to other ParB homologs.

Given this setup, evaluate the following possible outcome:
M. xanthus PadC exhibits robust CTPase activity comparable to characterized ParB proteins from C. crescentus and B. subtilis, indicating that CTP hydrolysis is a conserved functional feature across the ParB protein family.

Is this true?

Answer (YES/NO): NO